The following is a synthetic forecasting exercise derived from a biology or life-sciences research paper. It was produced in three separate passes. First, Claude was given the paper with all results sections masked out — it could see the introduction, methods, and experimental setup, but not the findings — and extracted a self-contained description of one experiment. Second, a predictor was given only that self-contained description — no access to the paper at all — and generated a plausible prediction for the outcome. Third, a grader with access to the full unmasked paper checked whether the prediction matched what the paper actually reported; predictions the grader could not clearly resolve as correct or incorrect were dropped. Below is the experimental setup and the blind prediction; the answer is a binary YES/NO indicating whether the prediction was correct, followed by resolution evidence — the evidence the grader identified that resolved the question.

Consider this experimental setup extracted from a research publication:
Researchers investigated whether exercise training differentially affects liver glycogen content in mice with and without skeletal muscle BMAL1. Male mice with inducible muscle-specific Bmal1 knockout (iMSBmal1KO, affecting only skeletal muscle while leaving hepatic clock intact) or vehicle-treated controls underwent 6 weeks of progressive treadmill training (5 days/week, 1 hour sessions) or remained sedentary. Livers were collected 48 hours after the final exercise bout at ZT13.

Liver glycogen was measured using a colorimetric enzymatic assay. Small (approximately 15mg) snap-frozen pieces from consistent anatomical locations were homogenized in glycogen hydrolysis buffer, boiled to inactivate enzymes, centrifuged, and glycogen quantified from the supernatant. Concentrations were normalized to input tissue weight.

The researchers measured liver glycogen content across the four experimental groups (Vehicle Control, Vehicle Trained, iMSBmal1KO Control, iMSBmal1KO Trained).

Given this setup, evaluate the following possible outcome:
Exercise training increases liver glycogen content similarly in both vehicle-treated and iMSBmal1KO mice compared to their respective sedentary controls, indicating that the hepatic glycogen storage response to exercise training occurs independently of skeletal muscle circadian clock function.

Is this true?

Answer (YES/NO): YES